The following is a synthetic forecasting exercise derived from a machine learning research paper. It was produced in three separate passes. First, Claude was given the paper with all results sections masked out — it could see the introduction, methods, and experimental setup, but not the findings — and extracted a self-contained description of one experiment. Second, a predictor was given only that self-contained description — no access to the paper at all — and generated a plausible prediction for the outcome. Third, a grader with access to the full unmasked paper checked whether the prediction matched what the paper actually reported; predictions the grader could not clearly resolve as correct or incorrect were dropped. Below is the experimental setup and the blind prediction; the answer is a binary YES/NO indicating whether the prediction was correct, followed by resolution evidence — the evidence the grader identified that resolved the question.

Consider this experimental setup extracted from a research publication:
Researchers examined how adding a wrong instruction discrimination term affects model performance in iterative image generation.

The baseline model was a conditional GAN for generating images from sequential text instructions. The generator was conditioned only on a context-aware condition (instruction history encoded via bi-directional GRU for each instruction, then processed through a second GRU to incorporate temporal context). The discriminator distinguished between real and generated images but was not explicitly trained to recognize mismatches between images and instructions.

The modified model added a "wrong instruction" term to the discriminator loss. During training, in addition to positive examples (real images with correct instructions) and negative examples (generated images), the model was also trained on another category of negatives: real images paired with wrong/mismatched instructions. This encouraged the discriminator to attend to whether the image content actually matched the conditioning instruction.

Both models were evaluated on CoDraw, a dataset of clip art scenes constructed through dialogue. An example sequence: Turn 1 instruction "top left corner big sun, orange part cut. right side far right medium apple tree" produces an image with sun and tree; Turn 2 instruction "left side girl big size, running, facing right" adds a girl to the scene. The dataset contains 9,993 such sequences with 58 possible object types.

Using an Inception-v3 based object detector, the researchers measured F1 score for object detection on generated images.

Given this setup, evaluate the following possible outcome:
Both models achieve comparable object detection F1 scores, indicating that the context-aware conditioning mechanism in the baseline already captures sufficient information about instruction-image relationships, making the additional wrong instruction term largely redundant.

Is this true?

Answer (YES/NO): NO